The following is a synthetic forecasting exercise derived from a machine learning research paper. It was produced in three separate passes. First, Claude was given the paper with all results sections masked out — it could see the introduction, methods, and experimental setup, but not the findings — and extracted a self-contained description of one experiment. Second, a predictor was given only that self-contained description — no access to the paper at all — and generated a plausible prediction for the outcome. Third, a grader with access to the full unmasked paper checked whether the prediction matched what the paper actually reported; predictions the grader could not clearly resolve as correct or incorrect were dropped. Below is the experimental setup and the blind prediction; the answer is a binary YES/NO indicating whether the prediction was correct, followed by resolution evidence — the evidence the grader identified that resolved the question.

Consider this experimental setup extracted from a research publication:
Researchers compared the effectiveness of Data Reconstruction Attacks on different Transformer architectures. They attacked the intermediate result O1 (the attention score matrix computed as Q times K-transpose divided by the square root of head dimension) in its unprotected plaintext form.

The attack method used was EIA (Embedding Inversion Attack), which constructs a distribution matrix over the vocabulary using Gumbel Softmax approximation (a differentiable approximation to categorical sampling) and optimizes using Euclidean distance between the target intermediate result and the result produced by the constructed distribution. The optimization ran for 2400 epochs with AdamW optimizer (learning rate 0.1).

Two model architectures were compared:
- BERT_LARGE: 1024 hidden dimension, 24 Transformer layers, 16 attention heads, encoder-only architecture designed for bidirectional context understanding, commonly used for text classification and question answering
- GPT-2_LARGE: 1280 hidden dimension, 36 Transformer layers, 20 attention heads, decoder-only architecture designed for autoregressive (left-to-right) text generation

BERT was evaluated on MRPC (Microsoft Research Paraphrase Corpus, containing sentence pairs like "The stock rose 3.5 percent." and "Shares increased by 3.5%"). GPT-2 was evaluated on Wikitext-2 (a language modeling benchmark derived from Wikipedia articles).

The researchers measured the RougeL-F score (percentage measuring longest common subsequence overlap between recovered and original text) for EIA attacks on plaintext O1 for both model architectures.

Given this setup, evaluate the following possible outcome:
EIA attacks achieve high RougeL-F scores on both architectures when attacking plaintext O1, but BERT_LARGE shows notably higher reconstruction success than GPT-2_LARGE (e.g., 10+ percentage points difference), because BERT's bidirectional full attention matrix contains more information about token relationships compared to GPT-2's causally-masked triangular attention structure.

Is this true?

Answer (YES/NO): NO